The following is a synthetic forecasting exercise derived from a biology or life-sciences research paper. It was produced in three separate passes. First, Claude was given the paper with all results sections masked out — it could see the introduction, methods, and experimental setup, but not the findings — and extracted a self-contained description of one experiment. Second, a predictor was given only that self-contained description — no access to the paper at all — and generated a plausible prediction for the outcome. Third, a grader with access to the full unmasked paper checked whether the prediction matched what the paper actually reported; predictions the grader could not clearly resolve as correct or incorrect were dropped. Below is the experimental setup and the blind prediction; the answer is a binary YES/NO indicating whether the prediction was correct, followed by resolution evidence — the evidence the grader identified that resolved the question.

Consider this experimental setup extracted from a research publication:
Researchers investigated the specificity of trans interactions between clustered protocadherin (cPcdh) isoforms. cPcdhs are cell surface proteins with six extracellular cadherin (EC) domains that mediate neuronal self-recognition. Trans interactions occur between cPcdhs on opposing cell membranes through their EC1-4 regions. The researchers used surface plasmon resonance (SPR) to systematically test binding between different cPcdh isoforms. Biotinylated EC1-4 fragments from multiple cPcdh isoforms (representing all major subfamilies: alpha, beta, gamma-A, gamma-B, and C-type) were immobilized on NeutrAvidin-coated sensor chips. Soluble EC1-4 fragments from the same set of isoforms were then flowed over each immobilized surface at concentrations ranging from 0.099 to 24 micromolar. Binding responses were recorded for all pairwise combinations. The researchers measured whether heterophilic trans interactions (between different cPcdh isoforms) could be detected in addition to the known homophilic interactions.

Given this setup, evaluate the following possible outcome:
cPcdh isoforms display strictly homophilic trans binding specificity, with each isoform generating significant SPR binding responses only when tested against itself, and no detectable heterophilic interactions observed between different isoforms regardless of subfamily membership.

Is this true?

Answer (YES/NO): YES